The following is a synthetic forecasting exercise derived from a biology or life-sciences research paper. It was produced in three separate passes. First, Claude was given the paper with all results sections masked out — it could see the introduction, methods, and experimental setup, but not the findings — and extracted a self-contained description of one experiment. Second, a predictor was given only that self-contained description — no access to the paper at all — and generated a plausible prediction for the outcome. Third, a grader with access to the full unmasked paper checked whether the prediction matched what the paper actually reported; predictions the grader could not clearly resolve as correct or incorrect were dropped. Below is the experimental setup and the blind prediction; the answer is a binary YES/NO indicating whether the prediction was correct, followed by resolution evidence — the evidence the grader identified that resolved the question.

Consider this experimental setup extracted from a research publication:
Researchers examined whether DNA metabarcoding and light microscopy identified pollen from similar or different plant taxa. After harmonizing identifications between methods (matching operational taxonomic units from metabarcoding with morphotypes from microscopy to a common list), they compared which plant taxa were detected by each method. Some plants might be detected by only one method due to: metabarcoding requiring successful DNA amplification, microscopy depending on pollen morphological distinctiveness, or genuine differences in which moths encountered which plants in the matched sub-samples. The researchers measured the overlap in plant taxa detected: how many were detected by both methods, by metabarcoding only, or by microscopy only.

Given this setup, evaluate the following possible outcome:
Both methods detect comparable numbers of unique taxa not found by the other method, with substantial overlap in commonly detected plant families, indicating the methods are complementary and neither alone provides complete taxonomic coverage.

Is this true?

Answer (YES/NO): NO